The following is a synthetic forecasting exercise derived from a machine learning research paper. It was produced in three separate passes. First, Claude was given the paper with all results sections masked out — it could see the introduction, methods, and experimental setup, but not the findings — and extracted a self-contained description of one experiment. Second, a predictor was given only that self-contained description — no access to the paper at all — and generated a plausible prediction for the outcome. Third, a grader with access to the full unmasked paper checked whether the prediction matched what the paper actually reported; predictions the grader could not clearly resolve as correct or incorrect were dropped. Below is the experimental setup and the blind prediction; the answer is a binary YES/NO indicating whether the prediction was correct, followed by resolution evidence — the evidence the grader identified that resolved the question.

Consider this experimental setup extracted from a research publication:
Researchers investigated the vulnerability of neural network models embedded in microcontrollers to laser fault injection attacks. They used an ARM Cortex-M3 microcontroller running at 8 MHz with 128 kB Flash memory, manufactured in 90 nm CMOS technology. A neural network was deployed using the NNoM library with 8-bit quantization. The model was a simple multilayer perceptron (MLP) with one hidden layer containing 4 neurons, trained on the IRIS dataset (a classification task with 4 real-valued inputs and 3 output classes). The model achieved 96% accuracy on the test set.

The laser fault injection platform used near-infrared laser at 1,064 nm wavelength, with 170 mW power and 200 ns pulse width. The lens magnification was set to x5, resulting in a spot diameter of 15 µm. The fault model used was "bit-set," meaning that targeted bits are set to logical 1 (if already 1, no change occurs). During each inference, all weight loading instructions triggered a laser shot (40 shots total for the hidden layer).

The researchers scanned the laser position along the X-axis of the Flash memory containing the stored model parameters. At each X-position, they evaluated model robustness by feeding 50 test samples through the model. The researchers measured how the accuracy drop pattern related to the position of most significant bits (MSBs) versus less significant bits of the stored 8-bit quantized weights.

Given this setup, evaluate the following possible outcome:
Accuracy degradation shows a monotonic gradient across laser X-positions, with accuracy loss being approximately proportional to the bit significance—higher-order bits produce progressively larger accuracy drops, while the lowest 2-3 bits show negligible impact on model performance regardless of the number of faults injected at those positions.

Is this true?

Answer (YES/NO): NO